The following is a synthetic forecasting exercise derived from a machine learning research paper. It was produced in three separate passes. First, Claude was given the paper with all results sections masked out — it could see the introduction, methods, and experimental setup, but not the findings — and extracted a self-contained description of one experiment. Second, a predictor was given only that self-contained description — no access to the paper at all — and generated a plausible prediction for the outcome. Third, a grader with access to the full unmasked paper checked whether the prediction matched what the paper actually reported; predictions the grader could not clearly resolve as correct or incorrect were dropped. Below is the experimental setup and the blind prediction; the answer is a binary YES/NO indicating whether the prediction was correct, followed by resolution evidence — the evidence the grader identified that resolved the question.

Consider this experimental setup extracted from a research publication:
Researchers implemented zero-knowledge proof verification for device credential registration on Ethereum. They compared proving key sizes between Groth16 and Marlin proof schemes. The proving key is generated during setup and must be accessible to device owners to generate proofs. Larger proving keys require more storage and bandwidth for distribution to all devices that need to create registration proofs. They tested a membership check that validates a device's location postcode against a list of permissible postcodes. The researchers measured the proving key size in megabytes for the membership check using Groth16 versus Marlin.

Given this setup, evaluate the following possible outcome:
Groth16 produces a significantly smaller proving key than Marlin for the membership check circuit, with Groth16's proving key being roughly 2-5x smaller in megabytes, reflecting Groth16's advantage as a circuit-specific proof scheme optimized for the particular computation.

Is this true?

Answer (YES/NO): NO